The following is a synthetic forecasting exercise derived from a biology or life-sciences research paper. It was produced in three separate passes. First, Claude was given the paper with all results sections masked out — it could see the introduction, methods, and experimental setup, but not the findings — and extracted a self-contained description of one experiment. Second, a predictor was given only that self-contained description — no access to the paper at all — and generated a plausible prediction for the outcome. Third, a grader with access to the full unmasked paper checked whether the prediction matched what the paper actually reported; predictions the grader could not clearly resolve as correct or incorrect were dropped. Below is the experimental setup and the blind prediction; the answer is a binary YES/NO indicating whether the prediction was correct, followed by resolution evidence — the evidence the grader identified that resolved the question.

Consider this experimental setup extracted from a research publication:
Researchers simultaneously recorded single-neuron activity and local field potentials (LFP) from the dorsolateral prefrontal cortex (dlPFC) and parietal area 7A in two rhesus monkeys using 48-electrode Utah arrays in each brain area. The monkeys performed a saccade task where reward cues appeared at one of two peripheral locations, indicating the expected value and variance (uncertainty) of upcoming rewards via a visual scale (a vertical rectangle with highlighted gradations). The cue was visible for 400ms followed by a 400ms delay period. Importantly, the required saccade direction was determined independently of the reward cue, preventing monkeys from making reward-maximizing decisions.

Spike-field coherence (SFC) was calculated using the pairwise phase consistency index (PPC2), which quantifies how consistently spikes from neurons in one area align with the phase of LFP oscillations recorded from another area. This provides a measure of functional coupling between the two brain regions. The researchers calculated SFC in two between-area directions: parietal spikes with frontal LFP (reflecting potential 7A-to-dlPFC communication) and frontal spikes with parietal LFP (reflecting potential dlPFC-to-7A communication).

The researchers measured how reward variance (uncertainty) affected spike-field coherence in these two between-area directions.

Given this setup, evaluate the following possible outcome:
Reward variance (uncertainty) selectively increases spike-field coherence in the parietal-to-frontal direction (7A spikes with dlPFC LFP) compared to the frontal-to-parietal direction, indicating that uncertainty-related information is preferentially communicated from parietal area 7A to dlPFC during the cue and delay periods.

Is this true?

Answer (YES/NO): YES